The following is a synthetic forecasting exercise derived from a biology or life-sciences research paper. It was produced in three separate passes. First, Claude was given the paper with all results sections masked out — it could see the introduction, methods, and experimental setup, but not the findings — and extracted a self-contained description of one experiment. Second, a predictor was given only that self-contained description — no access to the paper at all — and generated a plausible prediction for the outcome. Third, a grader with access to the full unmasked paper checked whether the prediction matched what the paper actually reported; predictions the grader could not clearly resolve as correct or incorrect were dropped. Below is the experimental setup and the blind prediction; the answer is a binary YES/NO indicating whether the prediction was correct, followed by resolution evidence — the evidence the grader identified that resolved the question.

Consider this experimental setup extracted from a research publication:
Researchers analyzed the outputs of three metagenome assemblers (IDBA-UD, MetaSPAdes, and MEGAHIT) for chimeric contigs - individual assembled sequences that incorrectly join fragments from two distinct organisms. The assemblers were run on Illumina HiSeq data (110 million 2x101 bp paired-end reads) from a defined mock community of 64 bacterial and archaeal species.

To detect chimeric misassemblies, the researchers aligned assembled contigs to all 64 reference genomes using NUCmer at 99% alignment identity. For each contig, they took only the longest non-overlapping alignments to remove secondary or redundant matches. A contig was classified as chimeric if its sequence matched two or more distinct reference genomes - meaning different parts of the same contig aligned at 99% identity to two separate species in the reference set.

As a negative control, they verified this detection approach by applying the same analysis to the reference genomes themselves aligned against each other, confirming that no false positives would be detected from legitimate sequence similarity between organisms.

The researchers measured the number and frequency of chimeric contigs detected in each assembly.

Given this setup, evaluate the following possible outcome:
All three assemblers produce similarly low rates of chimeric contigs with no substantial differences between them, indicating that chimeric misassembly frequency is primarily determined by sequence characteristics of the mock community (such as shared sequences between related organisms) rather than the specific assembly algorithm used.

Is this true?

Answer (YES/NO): NO